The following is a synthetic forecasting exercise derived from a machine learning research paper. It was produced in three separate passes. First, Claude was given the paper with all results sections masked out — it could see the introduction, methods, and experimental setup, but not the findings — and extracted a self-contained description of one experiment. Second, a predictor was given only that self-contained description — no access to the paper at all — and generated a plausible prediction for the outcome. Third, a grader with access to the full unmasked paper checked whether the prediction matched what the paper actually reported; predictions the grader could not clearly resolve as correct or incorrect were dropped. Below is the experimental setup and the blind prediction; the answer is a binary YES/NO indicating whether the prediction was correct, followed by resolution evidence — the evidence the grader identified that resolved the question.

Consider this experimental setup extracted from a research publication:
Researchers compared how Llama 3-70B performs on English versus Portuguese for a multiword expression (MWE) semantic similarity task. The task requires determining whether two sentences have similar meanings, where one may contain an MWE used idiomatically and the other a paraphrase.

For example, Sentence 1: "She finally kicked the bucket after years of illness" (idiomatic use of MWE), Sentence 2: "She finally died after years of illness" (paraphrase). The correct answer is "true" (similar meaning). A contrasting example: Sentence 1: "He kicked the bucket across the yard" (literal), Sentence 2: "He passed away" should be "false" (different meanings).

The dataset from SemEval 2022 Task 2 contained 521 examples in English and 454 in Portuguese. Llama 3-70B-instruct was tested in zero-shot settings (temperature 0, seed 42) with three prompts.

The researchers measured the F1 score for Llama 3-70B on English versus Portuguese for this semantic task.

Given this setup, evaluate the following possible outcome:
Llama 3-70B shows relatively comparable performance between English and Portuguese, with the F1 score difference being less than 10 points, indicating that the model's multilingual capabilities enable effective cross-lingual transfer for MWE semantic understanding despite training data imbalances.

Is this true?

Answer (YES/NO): NO